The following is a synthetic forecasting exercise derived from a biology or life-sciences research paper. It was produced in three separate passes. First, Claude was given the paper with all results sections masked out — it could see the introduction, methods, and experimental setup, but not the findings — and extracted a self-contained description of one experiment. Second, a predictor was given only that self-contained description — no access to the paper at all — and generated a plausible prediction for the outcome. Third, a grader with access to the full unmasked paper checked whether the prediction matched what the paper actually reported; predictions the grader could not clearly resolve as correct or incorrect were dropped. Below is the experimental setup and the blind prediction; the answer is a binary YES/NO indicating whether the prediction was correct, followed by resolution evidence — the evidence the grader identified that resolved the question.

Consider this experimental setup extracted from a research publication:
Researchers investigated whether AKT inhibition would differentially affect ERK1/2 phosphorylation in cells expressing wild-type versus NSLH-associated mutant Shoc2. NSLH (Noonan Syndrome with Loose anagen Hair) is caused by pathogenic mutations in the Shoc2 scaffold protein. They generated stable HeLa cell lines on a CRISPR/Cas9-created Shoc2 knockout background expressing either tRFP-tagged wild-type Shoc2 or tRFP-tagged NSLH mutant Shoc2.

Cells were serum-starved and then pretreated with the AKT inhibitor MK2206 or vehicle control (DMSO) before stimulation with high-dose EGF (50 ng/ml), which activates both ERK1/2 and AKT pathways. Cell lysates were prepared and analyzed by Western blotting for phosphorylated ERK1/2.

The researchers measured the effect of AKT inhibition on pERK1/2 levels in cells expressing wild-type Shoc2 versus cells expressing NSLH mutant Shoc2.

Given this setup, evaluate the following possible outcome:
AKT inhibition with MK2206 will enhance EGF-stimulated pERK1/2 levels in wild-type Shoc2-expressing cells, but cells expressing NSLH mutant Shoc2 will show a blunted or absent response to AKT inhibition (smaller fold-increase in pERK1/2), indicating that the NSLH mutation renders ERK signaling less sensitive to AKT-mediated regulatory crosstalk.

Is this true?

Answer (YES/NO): NO